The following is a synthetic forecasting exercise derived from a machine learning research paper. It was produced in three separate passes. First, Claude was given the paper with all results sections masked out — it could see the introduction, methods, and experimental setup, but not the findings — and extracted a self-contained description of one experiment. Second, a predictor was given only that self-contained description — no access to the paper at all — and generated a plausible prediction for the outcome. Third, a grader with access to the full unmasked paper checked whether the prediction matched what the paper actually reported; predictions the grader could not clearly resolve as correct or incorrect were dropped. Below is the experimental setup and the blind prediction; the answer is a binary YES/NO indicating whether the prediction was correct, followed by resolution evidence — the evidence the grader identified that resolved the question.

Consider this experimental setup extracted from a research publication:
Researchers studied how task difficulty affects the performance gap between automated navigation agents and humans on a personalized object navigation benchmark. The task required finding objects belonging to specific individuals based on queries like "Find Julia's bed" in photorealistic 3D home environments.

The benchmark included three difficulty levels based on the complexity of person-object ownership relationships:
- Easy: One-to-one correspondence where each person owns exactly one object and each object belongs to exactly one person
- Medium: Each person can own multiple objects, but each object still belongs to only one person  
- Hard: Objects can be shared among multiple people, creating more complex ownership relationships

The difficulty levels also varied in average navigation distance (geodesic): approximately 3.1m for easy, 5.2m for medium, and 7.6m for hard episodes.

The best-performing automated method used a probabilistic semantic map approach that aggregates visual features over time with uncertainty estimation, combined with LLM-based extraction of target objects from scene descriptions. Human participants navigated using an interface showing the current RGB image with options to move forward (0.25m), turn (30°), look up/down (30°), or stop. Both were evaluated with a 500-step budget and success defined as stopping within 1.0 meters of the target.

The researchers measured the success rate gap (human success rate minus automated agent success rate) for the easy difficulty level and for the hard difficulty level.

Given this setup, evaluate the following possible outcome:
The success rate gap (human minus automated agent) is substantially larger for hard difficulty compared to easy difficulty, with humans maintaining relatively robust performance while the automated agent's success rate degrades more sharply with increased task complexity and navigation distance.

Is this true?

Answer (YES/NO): YES